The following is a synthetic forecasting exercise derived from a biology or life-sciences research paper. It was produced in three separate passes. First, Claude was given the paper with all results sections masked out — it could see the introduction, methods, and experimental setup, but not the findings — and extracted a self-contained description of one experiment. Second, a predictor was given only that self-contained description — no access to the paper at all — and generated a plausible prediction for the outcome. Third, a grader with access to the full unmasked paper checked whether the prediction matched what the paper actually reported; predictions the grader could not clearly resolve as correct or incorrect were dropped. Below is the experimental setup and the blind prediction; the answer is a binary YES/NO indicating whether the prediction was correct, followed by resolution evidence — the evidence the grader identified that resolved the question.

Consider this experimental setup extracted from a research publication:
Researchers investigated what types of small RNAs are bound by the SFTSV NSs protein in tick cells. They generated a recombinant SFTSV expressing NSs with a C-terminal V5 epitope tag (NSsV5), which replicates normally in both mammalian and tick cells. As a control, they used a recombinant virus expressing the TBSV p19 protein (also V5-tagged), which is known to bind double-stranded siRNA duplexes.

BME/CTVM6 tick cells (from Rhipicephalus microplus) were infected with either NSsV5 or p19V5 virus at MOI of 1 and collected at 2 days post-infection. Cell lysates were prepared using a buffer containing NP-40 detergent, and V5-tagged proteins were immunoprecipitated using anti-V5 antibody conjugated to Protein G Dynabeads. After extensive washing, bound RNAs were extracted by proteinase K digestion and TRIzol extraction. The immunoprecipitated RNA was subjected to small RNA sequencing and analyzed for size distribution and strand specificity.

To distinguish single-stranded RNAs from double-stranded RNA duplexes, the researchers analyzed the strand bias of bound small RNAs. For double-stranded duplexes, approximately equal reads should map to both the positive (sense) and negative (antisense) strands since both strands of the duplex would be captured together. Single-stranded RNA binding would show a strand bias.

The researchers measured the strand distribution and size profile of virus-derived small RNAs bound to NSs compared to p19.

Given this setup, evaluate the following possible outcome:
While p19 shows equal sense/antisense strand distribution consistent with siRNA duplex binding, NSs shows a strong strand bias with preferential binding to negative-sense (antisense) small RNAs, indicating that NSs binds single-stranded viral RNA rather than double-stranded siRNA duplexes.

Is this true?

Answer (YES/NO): NO